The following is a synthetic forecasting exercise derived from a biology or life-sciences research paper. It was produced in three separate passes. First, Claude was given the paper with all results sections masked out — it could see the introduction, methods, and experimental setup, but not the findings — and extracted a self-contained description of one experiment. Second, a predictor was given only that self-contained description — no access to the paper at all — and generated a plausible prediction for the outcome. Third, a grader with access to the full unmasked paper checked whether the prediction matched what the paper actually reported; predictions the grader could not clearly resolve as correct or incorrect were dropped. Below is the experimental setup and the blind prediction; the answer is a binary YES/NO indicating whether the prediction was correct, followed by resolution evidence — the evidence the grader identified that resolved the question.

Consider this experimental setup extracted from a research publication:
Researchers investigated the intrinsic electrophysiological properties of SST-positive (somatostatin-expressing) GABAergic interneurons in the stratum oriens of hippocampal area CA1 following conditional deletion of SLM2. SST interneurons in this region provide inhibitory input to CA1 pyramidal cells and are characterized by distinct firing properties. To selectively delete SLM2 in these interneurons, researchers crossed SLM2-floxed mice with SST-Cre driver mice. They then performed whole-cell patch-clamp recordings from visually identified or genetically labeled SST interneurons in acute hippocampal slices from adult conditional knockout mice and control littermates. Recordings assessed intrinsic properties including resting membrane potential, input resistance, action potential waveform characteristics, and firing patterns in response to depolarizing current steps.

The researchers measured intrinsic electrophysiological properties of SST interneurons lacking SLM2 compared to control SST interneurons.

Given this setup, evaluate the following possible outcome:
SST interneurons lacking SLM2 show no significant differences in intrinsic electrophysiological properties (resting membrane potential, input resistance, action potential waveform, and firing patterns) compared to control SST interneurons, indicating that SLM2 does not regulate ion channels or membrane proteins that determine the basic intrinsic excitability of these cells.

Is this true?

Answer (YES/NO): YES